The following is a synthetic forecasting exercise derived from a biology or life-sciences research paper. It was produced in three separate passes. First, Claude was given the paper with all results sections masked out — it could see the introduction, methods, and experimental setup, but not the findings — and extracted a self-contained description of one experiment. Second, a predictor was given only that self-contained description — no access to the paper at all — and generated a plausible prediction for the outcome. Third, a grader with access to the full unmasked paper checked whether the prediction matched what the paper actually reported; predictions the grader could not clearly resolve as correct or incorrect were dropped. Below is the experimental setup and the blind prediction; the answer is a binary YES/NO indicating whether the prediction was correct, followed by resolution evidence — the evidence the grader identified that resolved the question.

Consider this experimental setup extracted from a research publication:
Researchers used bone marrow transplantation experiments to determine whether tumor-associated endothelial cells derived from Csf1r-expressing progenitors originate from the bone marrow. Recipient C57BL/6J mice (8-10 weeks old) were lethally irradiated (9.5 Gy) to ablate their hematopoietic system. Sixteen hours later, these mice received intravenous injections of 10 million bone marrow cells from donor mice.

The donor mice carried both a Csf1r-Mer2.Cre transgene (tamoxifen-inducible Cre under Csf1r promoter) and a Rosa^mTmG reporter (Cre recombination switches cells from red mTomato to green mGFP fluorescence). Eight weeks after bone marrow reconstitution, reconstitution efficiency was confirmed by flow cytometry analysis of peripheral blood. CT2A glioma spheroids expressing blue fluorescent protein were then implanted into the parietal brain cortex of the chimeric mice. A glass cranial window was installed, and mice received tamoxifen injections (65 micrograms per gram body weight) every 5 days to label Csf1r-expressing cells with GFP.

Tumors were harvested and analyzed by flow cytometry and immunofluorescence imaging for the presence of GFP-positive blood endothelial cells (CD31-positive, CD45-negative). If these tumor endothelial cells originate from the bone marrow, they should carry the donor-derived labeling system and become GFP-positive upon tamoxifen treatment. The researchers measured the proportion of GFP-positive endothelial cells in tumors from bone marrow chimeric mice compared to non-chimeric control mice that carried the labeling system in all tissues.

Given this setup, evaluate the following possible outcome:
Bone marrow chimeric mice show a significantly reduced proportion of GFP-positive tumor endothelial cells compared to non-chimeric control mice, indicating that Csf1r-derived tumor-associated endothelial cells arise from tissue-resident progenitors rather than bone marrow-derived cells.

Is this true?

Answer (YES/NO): YES